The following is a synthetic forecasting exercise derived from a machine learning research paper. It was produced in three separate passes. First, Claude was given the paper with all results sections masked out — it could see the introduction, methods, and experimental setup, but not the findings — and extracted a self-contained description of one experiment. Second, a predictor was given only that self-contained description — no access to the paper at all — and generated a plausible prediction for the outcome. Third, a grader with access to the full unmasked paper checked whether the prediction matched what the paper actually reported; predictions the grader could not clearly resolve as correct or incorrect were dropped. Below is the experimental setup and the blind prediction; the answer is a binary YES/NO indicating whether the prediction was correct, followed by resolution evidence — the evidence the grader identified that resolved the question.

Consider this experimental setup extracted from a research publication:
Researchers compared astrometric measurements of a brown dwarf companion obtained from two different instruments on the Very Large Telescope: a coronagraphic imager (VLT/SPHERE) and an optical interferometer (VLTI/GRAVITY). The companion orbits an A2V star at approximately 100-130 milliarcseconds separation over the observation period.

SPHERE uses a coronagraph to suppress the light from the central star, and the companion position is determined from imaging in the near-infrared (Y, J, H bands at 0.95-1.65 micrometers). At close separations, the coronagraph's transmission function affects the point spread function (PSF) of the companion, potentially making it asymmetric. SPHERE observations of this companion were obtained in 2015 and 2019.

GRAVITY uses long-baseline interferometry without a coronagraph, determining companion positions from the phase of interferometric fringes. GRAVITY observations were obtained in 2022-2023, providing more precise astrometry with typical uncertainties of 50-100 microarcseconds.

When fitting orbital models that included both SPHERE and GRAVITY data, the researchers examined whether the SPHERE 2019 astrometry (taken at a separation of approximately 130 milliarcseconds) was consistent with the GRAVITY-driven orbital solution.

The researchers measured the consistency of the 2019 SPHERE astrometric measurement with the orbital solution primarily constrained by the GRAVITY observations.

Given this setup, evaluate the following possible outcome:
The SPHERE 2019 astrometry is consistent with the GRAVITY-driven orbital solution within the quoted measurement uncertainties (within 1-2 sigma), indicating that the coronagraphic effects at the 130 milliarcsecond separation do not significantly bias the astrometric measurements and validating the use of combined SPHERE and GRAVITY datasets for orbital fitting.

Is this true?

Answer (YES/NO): NO